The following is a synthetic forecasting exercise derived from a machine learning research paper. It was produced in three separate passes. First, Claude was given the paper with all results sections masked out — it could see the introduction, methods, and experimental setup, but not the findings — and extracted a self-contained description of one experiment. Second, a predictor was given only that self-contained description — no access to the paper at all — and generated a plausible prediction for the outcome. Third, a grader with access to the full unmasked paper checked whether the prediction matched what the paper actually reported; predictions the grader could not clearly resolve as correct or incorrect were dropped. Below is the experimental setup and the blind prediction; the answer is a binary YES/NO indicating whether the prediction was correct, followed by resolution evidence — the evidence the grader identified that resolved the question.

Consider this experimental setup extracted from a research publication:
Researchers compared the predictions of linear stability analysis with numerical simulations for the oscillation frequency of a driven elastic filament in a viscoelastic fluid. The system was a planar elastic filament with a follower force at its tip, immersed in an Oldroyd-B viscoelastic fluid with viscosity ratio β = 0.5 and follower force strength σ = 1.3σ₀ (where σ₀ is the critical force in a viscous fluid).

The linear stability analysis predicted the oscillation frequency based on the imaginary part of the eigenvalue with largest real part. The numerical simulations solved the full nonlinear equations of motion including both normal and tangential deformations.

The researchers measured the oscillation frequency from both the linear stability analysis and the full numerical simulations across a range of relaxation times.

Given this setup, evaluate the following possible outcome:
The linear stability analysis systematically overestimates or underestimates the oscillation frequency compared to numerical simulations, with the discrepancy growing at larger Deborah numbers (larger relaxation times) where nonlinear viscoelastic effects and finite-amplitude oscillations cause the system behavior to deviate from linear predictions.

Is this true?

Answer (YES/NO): NO